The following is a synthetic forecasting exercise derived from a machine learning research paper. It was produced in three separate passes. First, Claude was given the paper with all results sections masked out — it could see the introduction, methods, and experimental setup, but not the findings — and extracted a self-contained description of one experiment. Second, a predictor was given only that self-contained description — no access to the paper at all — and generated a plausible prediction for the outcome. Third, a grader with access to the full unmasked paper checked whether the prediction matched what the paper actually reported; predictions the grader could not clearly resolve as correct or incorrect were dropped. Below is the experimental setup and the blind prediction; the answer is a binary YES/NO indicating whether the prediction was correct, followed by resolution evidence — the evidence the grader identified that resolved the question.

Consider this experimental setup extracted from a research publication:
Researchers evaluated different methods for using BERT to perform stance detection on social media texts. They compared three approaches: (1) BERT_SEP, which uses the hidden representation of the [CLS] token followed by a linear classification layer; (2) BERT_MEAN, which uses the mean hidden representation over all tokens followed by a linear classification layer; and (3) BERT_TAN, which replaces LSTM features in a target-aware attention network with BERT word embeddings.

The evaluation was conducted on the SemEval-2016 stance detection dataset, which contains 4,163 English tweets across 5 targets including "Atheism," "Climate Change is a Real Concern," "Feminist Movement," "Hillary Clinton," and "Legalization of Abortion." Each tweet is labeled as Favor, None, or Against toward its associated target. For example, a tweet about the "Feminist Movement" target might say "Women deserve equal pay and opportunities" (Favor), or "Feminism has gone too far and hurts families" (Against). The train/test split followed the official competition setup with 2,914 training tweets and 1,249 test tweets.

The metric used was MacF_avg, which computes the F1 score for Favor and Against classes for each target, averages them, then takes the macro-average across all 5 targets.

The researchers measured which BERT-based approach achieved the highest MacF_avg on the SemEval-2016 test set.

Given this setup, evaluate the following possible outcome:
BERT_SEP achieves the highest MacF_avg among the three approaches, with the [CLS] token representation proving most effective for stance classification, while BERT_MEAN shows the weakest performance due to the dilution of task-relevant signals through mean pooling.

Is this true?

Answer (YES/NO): NO